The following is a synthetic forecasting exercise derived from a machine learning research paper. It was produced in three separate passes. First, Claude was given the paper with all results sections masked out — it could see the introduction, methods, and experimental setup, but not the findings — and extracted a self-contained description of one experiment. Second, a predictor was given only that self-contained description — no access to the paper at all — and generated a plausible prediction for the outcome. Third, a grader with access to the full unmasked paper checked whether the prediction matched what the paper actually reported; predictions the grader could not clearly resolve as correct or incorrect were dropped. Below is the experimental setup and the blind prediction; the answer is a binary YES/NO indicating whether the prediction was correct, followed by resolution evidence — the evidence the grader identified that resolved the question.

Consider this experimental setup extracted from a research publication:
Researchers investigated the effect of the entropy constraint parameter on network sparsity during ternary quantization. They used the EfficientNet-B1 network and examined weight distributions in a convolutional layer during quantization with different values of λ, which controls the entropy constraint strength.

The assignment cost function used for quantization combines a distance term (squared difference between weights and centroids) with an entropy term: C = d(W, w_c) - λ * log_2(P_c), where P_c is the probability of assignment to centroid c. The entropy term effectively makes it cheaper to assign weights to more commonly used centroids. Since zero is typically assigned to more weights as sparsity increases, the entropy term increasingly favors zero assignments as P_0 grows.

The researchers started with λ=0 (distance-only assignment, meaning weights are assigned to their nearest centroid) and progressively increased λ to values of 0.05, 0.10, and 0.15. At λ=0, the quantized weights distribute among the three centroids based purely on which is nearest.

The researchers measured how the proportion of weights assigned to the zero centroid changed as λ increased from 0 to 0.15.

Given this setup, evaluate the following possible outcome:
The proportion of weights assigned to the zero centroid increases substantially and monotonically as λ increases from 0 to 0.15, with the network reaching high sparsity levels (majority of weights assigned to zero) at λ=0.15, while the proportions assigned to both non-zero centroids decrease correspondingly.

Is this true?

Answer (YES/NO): YES